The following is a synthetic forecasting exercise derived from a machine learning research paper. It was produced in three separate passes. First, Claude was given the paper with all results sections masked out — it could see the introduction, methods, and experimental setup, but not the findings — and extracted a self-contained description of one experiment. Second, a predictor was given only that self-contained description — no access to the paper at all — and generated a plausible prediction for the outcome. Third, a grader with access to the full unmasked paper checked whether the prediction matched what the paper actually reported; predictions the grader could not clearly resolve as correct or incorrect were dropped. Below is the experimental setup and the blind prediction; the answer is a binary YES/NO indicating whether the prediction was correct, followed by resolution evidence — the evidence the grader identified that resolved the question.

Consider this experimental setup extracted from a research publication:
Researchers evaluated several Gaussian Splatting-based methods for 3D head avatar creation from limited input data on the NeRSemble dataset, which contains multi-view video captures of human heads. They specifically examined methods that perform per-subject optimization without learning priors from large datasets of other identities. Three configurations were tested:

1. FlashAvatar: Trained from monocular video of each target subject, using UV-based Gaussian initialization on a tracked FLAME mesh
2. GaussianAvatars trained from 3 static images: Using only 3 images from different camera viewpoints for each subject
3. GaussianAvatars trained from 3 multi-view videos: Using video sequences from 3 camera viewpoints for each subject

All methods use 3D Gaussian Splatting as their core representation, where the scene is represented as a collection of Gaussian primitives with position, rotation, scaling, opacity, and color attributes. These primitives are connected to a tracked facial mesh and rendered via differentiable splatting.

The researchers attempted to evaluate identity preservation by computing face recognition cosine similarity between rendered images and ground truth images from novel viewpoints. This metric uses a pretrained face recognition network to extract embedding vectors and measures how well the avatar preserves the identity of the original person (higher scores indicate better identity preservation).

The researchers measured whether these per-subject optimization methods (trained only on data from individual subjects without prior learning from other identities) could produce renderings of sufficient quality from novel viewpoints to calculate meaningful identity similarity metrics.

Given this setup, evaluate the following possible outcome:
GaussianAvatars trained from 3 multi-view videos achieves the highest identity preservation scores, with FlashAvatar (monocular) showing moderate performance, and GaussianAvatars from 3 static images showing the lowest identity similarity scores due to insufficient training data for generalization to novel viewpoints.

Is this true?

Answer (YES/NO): NO